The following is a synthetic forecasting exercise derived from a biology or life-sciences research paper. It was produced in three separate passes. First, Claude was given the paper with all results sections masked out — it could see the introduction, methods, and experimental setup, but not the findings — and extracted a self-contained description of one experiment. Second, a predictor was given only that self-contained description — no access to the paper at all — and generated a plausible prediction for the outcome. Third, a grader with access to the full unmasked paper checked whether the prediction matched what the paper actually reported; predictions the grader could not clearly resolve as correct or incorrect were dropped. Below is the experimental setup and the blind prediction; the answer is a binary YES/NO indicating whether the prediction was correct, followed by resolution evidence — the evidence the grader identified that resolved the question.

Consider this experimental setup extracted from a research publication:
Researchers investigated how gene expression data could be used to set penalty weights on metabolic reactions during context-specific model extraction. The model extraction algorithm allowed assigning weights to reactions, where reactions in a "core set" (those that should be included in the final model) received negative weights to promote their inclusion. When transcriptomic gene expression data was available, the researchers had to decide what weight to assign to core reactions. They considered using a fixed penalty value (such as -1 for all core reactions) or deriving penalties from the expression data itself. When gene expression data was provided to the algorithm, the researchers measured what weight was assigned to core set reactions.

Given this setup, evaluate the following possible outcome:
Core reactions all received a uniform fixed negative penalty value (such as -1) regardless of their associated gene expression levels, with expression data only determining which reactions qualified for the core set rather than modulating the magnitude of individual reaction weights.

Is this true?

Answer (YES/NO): NO